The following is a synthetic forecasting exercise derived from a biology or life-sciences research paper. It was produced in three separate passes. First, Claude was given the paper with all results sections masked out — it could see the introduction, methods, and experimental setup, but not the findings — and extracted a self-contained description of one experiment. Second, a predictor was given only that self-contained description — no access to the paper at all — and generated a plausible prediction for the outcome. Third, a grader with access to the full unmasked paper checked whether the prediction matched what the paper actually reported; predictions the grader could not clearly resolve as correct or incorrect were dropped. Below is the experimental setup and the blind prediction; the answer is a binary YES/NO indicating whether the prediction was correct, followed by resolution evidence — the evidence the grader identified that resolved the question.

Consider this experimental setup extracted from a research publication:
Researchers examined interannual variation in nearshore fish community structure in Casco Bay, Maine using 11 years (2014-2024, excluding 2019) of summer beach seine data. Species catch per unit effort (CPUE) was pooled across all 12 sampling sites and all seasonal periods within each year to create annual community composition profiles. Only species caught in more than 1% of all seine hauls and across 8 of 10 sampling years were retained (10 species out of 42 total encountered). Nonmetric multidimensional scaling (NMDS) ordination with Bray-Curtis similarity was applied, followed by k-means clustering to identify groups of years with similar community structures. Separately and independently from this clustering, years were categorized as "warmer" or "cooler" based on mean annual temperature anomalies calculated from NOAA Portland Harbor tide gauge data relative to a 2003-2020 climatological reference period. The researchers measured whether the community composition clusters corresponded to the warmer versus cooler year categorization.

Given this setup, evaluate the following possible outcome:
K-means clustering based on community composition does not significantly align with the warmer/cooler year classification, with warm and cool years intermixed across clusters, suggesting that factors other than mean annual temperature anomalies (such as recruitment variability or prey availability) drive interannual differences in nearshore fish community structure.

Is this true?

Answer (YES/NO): NO